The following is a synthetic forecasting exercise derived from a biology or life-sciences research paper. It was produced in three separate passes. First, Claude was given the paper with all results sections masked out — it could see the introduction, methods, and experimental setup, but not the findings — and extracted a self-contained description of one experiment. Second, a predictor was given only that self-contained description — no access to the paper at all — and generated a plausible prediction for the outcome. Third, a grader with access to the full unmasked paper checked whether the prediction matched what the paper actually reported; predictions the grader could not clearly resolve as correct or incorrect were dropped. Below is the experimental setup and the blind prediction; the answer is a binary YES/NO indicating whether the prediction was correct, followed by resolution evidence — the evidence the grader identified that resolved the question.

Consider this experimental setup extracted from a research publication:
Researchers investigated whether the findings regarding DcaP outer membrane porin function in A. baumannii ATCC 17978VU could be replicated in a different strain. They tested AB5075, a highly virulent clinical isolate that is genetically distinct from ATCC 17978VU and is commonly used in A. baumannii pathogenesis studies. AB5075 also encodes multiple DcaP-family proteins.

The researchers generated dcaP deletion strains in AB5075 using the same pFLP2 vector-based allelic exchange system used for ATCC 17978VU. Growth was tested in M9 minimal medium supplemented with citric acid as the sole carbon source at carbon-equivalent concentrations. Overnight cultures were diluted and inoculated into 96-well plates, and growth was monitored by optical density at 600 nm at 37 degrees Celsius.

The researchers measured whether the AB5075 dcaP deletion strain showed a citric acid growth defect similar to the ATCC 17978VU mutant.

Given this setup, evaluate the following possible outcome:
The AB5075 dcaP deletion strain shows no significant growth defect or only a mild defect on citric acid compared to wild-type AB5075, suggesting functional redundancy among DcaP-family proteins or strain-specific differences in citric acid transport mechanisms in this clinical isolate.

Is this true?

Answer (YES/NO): NO